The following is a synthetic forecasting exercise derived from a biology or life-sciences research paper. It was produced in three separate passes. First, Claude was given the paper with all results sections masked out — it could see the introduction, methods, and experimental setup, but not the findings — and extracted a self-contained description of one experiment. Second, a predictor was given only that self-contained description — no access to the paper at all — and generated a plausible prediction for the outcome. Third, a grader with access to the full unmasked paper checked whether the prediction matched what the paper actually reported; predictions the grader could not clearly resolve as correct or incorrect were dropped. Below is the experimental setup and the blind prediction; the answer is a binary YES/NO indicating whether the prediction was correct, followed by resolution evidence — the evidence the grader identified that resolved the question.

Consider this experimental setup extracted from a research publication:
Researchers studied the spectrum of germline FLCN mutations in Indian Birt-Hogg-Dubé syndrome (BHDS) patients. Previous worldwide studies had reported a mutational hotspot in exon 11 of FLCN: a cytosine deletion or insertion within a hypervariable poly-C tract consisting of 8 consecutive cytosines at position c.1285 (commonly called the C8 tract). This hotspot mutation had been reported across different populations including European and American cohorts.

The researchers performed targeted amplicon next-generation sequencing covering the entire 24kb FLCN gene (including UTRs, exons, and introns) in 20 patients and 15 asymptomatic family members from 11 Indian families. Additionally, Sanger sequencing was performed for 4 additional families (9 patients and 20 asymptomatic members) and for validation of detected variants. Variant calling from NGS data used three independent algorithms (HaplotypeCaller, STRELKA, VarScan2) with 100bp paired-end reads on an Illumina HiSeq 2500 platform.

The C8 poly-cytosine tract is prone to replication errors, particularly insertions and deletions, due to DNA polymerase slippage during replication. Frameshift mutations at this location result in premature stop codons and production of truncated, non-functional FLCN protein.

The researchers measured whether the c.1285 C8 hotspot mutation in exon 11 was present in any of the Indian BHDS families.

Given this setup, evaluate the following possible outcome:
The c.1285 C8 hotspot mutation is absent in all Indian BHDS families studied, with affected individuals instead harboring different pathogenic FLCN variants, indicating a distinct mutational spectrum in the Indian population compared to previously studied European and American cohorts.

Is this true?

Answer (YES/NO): NO